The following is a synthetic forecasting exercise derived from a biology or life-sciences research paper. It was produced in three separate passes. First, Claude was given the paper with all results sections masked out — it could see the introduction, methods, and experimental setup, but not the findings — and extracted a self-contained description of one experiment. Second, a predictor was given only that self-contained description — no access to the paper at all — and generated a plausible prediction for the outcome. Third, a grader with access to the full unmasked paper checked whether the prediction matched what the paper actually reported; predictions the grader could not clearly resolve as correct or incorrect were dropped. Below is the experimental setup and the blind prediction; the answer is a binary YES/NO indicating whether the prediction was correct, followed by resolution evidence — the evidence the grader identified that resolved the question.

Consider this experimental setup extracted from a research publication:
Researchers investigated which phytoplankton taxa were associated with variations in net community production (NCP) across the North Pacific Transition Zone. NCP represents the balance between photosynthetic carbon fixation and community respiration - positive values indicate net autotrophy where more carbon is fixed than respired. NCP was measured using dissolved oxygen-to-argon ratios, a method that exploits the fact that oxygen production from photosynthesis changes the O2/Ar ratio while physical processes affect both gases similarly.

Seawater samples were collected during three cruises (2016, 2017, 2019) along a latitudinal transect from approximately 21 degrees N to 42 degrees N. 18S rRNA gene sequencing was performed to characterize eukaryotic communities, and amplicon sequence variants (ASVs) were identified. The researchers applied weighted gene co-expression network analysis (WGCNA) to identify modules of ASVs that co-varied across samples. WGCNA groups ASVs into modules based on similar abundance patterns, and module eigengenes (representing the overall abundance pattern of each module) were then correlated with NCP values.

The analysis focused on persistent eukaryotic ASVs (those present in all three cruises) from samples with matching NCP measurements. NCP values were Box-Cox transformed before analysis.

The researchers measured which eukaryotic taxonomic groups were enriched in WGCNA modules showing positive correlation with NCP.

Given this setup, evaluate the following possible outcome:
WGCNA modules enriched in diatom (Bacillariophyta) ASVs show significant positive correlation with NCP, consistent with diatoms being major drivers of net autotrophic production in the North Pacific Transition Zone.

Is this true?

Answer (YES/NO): NO